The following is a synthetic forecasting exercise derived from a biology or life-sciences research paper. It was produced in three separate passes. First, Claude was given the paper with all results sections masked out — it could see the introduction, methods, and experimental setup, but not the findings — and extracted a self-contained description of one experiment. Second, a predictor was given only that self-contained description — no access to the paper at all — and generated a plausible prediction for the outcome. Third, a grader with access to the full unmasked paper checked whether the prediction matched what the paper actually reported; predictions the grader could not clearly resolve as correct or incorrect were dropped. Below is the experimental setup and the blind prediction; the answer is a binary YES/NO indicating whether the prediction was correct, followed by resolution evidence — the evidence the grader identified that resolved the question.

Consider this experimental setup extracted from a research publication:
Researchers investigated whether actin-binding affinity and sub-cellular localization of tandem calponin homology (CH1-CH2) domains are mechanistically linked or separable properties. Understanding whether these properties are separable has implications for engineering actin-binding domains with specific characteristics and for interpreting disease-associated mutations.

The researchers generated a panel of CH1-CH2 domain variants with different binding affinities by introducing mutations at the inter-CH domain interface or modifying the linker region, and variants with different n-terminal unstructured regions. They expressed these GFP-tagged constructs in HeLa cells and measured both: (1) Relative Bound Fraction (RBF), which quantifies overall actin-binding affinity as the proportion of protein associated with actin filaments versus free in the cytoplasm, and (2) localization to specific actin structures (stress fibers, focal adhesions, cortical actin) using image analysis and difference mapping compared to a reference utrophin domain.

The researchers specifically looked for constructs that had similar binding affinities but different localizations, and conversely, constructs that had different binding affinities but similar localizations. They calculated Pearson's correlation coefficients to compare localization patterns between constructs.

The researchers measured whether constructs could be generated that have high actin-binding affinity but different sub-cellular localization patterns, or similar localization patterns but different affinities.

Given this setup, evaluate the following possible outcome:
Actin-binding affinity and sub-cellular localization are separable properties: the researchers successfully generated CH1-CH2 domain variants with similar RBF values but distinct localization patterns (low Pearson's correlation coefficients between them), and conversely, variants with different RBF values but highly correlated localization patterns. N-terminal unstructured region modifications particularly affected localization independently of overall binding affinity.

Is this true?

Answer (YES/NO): YES